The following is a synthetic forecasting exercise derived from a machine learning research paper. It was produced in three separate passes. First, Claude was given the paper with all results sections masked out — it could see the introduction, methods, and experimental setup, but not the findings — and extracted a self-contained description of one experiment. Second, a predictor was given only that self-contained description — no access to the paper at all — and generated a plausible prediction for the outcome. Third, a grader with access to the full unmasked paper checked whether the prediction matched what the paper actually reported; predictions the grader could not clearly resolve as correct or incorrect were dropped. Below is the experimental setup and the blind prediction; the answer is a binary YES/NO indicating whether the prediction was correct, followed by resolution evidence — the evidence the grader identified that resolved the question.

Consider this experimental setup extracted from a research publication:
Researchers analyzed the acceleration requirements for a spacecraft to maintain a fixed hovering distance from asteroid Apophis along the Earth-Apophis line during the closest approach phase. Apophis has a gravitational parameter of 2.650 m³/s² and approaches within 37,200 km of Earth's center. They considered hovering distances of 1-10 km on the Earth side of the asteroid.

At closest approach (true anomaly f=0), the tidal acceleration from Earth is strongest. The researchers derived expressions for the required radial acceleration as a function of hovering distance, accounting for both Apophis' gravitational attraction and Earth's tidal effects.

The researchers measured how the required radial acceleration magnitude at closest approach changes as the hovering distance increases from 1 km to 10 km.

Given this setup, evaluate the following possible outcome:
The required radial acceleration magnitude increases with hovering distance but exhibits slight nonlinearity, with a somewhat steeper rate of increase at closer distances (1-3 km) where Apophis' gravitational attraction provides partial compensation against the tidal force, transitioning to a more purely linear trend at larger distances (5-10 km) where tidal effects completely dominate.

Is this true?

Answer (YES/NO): NO